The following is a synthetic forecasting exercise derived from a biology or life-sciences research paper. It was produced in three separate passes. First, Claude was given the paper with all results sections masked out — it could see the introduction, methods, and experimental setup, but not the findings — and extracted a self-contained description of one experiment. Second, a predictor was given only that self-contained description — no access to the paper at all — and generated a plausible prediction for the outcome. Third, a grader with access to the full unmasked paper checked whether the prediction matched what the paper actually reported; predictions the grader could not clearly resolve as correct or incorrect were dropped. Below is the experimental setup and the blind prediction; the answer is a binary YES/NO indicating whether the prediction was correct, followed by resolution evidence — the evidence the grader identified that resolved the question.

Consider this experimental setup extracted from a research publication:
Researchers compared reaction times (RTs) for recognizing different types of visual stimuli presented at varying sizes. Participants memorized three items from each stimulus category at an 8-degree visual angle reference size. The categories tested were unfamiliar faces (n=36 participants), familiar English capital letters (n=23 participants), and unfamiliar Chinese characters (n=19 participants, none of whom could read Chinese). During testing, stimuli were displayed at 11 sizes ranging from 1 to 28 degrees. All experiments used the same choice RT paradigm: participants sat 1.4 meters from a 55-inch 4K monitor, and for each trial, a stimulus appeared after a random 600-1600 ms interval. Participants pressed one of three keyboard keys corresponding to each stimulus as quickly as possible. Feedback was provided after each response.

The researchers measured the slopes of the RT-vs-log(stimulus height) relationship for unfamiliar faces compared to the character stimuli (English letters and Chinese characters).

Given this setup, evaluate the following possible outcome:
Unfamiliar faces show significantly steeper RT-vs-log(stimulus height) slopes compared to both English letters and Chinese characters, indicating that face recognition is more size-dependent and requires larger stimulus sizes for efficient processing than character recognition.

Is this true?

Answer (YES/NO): NO